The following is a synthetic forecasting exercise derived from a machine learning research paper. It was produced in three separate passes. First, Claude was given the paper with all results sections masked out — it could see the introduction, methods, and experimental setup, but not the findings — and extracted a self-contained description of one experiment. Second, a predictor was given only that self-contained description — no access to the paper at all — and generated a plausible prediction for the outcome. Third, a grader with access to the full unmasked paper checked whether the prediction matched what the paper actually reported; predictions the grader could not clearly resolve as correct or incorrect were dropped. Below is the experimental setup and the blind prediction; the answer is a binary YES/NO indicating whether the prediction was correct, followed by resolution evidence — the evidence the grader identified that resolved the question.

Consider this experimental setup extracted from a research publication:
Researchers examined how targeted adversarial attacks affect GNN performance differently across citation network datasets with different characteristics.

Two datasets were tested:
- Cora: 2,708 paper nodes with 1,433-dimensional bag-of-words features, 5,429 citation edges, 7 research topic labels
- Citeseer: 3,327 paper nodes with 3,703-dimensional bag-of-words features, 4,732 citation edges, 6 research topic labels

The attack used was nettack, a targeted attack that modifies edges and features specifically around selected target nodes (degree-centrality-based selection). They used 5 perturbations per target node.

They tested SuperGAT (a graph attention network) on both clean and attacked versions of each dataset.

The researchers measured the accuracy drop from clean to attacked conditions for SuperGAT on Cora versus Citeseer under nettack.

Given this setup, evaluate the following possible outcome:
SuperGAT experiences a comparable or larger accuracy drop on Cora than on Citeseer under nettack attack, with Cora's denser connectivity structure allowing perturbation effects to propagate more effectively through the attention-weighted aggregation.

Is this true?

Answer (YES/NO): NO